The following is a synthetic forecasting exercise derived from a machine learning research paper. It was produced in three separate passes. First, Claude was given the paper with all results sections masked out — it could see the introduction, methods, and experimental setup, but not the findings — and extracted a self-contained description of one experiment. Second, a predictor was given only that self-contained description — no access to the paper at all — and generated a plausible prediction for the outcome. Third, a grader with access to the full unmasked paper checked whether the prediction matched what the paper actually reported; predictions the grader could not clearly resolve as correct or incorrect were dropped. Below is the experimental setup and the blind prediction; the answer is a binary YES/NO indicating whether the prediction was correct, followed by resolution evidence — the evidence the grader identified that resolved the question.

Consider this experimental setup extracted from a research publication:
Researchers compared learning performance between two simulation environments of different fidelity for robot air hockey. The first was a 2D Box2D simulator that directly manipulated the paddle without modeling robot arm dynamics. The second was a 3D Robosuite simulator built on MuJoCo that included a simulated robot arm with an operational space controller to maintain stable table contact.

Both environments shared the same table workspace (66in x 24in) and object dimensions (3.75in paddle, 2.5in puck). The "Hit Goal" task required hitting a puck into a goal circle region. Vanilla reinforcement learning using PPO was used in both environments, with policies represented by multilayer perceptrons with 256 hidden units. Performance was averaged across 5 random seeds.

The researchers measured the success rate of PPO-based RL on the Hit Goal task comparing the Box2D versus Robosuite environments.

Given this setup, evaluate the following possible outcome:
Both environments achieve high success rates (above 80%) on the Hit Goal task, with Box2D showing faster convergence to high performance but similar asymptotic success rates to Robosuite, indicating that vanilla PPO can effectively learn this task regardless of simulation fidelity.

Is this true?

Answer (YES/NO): NO